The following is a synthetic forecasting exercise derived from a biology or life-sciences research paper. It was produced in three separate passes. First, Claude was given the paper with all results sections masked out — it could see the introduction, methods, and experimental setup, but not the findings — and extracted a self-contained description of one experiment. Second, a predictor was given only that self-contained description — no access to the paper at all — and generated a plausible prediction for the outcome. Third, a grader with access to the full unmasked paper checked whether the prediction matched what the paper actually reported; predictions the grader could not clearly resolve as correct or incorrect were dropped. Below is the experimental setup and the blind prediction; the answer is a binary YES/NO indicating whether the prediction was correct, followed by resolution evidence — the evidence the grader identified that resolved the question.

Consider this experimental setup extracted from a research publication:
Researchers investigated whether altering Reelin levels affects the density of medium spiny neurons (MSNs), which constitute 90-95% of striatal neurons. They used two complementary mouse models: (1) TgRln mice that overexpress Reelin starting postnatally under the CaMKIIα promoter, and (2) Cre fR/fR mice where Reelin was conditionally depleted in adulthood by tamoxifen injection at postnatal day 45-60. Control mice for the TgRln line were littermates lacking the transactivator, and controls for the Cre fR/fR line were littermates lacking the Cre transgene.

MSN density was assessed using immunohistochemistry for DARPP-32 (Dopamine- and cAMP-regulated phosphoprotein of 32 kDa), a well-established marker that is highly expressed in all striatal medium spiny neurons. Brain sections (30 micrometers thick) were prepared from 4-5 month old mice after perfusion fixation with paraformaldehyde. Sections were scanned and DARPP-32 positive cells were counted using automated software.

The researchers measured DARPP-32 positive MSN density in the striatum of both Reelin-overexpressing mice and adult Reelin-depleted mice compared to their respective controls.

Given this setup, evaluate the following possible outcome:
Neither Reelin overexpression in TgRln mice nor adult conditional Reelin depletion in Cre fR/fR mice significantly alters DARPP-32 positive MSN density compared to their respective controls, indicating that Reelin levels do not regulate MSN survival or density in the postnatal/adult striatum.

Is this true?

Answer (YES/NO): YES